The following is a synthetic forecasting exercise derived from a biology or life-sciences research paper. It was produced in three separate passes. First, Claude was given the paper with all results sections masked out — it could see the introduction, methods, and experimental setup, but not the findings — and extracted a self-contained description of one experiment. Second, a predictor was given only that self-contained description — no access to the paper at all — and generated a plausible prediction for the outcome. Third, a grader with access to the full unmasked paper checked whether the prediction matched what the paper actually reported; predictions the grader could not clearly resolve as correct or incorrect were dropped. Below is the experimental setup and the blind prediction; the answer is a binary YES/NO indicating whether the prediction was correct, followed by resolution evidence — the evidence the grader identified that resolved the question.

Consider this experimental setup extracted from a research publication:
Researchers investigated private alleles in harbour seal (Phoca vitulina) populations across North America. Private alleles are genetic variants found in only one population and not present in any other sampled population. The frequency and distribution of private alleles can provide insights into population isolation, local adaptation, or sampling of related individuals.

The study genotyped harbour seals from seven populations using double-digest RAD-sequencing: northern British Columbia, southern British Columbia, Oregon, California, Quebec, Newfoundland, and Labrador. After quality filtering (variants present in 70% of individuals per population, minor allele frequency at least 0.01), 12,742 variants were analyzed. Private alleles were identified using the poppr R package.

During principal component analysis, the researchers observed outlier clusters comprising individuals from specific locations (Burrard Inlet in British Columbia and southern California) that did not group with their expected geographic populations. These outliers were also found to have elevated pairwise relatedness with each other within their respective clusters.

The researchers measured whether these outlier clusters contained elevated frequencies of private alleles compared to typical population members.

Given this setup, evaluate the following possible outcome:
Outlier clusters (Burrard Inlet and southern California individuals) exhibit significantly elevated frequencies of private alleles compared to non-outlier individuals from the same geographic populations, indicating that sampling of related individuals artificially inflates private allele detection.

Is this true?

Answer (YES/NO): NO